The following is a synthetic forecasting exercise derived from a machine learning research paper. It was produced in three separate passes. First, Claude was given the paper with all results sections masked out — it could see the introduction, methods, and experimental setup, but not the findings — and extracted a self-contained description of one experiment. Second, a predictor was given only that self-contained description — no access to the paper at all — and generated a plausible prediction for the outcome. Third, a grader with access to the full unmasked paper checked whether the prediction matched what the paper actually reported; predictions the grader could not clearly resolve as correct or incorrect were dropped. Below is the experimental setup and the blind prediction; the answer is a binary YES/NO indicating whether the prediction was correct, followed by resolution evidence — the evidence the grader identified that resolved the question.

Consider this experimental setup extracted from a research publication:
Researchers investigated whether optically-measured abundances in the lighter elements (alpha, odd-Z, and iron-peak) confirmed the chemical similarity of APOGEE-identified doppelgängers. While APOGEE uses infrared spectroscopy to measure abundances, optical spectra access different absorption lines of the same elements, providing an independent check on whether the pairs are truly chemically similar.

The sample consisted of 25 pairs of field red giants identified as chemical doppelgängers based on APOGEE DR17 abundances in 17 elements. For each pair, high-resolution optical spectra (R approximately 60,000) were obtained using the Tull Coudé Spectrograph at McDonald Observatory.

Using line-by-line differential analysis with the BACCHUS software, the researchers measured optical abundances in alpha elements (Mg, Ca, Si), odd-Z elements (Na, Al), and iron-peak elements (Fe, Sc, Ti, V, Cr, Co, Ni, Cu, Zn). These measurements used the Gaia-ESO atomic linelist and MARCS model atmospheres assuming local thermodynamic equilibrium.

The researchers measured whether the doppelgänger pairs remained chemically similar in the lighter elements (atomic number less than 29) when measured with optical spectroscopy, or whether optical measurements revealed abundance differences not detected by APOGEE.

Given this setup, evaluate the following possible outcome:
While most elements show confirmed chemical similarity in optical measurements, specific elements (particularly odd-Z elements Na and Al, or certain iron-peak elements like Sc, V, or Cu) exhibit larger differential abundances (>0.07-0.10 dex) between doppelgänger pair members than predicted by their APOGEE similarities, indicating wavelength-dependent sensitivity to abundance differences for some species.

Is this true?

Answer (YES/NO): NO